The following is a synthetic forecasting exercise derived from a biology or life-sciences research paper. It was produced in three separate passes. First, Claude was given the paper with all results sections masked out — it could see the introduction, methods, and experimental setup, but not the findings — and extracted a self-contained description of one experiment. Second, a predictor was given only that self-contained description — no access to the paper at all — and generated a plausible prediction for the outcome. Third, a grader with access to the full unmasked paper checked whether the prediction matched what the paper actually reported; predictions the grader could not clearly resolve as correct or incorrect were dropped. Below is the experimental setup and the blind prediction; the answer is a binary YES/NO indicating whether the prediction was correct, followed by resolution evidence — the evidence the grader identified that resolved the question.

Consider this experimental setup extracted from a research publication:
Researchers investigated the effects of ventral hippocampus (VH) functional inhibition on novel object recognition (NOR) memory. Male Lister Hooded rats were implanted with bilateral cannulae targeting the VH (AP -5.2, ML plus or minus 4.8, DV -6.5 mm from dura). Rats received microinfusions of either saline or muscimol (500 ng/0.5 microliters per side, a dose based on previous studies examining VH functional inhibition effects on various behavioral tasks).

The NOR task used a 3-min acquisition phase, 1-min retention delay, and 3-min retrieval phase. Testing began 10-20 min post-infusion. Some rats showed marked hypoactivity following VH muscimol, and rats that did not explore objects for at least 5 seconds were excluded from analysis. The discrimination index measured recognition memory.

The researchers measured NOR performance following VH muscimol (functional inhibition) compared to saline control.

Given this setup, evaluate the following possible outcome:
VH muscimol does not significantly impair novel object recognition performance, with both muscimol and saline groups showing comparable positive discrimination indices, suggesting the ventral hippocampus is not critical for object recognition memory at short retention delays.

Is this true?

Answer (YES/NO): YES